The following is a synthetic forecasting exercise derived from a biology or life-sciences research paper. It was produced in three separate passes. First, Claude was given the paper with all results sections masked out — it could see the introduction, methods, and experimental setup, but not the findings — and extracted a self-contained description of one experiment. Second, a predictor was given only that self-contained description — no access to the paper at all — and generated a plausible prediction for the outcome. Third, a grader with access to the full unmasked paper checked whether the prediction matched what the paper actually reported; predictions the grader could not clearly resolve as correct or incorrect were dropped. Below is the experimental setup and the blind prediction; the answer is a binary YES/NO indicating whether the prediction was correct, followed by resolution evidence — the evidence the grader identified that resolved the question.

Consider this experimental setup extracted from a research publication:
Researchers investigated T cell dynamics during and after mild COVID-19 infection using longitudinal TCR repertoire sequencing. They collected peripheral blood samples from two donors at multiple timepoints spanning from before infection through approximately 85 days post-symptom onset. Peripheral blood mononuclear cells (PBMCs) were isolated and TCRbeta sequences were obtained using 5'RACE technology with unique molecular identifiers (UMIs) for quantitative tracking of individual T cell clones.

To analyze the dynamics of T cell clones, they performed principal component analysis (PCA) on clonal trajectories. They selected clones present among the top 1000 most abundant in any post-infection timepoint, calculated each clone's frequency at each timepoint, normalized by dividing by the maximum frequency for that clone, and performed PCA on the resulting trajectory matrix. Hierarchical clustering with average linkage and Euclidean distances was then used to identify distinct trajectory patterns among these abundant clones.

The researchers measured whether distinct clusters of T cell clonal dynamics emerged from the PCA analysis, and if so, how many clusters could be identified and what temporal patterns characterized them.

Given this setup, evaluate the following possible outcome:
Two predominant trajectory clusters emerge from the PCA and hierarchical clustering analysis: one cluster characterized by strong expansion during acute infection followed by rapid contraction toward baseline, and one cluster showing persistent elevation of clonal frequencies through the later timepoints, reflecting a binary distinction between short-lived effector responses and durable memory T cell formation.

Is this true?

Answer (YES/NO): NO